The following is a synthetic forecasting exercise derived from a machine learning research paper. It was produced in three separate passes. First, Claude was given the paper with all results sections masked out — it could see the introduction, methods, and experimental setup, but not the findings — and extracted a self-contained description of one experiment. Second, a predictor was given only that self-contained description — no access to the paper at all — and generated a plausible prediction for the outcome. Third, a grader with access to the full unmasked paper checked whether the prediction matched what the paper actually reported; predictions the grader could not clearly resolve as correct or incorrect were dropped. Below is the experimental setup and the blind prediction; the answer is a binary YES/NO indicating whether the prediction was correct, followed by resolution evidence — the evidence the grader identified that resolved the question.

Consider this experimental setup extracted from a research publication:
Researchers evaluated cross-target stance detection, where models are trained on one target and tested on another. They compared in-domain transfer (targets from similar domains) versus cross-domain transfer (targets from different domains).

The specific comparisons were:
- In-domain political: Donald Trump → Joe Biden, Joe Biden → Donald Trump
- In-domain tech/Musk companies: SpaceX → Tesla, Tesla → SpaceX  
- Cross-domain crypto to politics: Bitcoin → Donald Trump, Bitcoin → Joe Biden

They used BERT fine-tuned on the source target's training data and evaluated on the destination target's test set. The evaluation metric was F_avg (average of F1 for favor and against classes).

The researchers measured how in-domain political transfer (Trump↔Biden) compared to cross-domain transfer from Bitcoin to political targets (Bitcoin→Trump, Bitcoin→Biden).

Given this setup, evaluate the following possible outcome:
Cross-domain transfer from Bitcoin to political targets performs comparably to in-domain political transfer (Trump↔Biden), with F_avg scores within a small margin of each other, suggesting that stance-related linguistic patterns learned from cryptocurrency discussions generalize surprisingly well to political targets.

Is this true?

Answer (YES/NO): NO